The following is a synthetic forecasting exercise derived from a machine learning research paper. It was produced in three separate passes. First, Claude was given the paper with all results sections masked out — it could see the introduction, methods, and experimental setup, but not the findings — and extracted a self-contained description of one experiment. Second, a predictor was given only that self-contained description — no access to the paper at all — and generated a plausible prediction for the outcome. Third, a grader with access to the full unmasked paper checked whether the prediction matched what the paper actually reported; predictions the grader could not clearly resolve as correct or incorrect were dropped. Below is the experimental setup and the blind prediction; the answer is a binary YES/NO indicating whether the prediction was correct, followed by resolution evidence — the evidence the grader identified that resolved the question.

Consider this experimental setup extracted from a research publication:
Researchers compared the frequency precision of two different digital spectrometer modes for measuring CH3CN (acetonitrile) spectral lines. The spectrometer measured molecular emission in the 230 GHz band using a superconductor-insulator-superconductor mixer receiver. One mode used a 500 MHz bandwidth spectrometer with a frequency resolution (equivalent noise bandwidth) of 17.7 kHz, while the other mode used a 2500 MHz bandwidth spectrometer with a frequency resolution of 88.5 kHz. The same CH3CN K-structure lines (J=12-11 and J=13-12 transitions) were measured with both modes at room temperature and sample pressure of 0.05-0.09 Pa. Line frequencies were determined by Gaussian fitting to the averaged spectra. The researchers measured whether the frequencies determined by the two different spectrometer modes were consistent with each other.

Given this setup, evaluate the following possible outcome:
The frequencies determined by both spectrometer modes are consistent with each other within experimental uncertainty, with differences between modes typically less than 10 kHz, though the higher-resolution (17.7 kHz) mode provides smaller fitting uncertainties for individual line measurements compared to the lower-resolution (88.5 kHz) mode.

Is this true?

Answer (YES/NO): YES